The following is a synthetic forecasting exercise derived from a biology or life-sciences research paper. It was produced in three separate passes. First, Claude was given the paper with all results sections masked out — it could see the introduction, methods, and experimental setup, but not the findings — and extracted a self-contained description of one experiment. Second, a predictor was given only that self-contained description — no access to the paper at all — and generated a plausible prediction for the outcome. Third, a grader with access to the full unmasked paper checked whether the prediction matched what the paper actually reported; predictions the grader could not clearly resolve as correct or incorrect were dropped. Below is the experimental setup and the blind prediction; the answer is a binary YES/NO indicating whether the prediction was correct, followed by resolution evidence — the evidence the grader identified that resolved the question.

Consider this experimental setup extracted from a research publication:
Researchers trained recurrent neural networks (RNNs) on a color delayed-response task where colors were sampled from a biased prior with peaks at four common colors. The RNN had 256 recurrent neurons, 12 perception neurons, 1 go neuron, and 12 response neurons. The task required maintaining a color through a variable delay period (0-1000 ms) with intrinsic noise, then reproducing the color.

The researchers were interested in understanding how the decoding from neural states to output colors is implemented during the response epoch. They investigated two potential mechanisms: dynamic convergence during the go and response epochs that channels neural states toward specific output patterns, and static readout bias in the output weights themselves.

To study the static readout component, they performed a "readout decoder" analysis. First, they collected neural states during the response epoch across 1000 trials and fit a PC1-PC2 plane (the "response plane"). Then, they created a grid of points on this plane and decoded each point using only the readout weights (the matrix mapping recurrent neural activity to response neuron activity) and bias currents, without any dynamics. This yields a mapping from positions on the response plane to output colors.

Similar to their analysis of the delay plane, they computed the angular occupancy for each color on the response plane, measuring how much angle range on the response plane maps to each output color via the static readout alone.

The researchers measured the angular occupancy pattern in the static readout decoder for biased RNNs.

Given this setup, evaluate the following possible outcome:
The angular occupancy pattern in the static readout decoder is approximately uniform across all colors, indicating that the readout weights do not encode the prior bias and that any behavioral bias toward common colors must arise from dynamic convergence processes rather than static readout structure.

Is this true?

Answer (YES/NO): NO